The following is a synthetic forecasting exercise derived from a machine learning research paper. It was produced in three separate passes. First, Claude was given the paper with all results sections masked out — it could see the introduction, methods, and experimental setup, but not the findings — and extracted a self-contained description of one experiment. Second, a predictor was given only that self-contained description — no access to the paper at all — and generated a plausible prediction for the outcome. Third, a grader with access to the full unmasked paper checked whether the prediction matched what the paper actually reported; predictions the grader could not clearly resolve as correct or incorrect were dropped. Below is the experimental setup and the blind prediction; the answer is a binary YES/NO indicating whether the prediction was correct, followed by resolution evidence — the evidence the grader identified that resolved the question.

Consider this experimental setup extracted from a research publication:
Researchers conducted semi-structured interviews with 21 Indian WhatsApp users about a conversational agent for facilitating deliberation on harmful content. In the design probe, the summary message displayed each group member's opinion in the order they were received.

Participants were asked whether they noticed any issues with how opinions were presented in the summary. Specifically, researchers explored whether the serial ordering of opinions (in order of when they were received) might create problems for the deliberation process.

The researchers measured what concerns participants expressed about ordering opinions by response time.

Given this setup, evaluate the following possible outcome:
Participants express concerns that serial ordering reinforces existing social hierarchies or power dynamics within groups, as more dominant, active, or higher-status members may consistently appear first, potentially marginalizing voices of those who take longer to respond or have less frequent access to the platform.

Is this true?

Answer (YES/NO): NO